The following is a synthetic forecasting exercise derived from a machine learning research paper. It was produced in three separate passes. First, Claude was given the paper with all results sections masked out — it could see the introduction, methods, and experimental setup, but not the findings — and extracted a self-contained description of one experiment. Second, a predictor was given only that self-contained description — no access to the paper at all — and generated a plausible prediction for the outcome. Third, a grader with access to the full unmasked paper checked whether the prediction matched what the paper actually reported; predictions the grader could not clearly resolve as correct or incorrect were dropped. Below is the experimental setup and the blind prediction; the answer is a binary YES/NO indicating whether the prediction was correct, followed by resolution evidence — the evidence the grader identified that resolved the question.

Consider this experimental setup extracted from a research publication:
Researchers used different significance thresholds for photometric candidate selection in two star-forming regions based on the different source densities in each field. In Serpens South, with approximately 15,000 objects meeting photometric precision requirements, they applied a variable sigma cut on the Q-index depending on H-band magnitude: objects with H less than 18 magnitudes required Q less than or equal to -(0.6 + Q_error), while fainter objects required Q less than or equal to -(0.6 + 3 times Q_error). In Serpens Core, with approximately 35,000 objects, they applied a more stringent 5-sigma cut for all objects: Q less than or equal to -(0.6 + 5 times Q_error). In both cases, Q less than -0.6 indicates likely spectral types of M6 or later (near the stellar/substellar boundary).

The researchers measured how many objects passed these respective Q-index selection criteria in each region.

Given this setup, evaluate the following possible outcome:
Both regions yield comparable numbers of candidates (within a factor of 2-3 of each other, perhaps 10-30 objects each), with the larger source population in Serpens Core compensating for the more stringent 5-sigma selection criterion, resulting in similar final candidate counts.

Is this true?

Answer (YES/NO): NO